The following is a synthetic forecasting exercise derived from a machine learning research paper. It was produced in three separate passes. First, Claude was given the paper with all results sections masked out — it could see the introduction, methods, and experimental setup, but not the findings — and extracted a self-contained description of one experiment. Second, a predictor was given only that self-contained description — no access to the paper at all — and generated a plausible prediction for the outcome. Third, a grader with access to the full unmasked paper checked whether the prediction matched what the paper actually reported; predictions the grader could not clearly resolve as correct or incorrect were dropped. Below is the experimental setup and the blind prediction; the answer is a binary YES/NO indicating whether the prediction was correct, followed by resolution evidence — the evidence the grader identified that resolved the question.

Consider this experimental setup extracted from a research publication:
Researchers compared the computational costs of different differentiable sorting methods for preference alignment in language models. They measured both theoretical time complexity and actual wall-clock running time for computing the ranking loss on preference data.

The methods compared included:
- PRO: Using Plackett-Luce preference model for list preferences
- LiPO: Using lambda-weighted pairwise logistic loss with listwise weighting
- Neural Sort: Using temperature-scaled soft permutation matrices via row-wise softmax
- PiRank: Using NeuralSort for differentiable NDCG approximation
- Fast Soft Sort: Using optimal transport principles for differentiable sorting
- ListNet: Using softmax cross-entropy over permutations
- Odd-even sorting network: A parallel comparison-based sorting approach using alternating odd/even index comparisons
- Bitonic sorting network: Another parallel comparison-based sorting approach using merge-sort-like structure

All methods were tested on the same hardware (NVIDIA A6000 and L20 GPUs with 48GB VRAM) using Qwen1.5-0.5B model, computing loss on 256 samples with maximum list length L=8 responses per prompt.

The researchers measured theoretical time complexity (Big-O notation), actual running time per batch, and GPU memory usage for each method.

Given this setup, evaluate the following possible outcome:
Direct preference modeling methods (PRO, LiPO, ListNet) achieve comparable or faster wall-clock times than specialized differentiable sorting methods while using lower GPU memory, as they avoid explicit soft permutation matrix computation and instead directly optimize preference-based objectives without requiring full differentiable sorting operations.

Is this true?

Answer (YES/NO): NO